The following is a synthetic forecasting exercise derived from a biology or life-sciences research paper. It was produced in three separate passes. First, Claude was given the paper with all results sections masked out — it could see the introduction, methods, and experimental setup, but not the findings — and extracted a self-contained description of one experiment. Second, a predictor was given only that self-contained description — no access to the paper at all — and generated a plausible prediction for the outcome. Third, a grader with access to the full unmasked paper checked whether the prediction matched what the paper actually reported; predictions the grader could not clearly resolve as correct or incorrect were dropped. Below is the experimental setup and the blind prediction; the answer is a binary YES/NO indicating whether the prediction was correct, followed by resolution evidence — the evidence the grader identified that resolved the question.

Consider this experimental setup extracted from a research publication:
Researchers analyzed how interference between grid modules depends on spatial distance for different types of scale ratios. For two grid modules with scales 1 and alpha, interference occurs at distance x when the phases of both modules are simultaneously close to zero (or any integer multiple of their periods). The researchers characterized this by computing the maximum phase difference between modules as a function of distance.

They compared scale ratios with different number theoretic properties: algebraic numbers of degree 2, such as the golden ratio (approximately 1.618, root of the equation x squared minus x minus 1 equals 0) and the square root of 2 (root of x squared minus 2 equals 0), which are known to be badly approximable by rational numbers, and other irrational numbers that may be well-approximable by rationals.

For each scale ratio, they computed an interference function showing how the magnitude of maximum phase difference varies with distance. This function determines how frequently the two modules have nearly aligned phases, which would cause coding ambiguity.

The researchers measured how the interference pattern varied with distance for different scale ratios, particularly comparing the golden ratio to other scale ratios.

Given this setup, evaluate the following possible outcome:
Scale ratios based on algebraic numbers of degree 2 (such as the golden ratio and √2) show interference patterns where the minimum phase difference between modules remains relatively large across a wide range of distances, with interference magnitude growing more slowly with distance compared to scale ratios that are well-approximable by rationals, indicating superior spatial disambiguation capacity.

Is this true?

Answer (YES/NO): YES